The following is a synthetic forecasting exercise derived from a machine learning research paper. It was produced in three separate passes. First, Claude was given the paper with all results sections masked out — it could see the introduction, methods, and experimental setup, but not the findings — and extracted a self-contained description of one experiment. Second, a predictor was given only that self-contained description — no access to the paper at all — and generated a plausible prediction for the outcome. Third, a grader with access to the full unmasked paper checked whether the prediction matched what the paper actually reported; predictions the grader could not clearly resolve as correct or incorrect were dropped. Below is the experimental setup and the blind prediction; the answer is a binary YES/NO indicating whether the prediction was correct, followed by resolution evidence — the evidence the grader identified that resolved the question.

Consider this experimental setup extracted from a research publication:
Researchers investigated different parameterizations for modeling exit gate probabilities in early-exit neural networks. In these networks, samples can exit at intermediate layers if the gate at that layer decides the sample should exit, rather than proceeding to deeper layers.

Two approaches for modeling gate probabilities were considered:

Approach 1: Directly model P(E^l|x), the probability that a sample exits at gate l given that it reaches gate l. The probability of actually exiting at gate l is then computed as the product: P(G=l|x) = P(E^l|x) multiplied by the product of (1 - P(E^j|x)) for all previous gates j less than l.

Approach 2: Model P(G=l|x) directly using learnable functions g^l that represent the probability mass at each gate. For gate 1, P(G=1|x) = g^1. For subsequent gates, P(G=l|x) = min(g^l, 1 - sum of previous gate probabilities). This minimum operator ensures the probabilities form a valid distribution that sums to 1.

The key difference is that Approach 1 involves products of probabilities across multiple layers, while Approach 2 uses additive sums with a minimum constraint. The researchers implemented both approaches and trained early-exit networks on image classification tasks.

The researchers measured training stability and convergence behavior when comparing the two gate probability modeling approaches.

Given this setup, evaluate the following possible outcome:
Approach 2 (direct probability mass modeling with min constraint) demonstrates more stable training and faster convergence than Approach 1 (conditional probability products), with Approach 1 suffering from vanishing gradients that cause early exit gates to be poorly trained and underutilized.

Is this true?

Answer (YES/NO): NO